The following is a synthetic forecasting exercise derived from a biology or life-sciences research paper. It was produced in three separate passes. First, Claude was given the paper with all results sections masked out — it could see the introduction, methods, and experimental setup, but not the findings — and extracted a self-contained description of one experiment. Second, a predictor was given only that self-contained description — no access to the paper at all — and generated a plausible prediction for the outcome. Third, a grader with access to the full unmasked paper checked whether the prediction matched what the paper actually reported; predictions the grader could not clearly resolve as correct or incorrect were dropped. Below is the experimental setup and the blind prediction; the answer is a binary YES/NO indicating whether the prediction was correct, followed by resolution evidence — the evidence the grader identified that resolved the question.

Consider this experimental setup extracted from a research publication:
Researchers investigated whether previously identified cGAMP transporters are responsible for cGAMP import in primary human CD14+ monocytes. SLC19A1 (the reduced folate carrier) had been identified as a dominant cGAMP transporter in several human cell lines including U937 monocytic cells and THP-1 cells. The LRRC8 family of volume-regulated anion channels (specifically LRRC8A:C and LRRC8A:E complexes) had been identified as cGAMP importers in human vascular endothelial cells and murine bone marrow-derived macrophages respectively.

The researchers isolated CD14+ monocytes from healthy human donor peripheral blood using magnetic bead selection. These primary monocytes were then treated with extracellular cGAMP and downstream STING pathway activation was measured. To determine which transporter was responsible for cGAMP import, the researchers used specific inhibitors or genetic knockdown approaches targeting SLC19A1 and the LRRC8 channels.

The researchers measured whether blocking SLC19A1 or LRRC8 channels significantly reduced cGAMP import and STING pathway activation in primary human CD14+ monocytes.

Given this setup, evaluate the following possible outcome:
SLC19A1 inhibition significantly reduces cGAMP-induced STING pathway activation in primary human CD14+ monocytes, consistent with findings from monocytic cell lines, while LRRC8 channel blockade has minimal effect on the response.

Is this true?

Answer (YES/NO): NO